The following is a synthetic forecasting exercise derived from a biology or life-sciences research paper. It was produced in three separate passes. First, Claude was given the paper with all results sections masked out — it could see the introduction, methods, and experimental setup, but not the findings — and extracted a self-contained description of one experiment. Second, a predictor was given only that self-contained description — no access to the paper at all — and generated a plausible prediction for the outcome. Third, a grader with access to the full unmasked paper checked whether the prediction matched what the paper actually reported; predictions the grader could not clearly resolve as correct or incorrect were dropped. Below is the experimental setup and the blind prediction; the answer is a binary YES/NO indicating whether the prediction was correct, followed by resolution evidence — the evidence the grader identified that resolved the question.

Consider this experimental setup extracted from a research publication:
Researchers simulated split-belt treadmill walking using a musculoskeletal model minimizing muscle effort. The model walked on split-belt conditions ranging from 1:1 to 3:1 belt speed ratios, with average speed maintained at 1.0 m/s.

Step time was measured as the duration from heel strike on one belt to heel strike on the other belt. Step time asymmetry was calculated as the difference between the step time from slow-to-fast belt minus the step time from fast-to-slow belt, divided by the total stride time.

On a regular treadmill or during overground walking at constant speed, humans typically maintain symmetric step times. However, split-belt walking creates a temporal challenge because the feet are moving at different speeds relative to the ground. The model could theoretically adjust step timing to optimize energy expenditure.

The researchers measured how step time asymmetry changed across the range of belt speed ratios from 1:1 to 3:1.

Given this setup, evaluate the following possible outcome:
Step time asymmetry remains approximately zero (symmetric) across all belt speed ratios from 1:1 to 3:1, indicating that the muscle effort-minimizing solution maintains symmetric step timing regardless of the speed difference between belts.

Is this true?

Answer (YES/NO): NO